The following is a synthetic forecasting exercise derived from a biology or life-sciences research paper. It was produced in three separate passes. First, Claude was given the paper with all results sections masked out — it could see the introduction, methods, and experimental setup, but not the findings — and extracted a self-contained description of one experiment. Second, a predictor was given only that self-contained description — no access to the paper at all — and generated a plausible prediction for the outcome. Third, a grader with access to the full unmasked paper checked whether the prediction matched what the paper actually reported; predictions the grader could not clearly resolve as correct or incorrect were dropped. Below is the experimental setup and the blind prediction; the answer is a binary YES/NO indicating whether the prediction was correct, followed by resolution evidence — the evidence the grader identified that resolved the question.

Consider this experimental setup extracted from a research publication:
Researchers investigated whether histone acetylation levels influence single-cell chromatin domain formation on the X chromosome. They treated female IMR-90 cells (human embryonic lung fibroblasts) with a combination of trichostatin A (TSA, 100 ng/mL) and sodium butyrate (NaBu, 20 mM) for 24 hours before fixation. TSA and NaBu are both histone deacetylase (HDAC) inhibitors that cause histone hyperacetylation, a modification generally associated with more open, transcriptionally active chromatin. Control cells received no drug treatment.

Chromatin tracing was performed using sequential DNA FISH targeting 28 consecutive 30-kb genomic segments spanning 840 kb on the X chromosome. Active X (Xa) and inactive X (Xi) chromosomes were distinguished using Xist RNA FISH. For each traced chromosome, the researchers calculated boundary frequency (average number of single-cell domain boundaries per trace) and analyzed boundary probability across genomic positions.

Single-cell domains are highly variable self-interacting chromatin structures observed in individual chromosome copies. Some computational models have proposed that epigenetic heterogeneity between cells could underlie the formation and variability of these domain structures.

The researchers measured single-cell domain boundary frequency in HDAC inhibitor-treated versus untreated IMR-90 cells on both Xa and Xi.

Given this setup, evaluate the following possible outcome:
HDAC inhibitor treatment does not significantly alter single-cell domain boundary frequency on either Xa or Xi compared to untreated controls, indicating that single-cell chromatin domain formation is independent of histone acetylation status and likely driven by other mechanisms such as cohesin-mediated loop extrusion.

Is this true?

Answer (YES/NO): NO